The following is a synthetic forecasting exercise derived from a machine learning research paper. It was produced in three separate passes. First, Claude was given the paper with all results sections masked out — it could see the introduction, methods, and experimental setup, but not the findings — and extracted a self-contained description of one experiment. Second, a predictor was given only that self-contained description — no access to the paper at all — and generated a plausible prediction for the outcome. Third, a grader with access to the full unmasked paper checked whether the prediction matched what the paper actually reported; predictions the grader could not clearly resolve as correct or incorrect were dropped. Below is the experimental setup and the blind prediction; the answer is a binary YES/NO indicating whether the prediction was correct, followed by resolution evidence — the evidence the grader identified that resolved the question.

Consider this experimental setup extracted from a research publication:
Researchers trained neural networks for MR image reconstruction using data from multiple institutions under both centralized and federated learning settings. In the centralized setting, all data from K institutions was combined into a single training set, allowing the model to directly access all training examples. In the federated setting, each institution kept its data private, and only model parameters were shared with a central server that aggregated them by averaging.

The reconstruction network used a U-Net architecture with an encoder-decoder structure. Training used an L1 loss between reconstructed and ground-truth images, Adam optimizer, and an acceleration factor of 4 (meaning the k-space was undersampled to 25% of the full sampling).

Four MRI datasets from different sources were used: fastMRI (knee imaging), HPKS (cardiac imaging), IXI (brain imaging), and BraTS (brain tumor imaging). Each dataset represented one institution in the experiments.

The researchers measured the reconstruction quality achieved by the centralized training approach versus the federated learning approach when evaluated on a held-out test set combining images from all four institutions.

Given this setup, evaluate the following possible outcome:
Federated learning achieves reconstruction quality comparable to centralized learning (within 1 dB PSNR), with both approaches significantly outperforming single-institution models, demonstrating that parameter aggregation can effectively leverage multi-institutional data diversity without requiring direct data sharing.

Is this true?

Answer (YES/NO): NO